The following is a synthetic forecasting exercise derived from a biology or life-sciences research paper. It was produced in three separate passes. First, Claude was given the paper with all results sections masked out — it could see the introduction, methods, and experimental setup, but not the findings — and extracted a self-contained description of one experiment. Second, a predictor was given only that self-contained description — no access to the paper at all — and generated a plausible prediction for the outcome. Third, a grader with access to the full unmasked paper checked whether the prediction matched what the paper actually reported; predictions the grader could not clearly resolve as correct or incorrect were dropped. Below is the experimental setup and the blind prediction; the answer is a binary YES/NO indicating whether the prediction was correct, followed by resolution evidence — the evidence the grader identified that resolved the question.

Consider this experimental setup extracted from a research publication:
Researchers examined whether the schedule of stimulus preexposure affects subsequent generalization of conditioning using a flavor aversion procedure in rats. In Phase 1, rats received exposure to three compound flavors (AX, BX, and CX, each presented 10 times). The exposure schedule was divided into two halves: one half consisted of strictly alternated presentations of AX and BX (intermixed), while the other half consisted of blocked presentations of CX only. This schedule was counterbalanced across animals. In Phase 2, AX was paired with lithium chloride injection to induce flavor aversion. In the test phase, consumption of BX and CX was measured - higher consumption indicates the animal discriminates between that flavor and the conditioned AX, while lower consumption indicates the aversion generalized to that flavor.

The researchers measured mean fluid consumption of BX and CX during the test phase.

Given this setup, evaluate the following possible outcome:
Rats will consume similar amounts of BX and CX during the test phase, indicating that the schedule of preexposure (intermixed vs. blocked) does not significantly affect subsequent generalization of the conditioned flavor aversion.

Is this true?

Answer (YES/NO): NO